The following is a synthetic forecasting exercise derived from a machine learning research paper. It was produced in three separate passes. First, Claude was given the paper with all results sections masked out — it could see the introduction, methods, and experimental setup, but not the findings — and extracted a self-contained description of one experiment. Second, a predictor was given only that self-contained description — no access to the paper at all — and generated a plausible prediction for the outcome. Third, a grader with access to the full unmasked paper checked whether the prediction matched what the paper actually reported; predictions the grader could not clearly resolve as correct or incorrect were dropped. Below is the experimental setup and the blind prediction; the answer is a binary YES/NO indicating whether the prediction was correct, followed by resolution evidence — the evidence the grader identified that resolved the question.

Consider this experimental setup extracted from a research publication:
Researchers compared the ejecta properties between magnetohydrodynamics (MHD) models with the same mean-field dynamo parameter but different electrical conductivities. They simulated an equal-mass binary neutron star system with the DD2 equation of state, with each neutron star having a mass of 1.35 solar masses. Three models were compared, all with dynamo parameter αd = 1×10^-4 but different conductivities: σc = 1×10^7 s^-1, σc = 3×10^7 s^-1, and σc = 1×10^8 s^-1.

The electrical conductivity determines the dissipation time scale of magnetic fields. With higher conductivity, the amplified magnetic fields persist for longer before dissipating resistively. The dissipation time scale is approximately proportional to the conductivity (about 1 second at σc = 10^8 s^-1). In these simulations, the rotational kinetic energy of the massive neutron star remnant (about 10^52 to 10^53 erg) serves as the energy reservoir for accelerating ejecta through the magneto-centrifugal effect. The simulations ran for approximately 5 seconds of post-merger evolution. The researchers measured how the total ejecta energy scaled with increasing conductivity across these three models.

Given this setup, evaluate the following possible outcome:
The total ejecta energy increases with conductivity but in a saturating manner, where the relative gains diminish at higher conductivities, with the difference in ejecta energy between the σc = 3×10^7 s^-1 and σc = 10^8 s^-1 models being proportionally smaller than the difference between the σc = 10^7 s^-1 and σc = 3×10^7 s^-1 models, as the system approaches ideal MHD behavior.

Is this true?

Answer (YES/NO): YES